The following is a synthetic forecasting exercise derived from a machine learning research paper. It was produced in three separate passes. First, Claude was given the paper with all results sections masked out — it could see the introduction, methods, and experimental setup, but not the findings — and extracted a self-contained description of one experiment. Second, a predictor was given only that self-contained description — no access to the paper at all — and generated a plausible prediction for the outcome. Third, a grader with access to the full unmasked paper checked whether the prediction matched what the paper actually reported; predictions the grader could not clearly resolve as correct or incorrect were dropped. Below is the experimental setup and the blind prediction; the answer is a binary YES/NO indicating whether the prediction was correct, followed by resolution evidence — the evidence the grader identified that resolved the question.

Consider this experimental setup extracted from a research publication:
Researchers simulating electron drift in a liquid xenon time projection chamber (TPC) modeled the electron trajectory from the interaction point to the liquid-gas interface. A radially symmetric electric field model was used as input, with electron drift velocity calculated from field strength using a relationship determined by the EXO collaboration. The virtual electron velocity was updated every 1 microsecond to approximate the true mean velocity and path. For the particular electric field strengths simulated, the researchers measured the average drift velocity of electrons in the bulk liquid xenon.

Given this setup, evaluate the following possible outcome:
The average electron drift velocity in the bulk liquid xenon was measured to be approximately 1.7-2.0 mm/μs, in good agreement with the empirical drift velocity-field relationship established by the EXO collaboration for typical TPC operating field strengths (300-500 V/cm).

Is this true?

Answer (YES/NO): NO